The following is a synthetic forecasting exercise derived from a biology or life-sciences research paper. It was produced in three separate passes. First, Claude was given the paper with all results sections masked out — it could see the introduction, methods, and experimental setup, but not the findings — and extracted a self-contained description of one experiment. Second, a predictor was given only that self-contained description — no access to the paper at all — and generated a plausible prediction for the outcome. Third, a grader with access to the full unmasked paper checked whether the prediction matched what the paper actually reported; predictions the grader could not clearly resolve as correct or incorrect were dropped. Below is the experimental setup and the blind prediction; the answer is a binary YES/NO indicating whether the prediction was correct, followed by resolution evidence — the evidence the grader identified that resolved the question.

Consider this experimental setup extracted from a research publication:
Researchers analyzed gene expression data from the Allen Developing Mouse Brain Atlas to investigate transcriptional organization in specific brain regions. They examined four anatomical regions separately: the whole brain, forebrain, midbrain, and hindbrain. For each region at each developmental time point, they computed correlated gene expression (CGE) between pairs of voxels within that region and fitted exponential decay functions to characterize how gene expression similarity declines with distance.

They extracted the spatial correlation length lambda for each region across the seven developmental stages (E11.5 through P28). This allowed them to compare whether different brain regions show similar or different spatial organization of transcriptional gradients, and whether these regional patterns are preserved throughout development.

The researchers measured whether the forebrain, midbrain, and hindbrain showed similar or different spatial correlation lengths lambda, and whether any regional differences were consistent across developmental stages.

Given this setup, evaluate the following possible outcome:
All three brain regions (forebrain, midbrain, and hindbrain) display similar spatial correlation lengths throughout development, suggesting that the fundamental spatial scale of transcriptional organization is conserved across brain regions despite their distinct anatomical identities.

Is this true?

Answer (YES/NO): NO